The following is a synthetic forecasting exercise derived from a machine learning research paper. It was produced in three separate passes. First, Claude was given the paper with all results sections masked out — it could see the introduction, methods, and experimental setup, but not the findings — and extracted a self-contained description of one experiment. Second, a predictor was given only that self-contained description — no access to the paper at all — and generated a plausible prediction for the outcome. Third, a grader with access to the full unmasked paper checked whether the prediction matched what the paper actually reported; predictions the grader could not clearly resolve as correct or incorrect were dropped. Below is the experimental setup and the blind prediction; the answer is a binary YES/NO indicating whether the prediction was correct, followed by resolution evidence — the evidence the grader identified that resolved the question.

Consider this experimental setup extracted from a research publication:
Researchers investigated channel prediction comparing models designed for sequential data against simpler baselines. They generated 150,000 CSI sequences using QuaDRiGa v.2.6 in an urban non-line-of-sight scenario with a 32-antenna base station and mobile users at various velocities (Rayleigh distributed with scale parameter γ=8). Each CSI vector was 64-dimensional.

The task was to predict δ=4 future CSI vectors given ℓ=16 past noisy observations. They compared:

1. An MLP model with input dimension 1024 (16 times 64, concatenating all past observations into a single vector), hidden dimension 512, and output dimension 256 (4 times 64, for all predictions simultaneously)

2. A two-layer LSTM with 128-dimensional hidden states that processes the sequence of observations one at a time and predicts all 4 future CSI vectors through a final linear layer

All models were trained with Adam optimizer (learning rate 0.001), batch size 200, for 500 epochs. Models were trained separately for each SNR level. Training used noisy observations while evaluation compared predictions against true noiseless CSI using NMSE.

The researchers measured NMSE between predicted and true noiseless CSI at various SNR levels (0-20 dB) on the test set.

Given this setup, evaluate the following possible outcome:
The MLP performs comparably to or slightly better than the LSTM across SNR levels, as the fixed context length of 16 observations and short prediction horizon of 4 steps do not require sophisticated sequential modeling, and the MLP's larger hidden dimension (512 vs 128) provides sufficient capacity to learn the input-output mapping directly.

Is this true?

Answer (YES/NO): NO